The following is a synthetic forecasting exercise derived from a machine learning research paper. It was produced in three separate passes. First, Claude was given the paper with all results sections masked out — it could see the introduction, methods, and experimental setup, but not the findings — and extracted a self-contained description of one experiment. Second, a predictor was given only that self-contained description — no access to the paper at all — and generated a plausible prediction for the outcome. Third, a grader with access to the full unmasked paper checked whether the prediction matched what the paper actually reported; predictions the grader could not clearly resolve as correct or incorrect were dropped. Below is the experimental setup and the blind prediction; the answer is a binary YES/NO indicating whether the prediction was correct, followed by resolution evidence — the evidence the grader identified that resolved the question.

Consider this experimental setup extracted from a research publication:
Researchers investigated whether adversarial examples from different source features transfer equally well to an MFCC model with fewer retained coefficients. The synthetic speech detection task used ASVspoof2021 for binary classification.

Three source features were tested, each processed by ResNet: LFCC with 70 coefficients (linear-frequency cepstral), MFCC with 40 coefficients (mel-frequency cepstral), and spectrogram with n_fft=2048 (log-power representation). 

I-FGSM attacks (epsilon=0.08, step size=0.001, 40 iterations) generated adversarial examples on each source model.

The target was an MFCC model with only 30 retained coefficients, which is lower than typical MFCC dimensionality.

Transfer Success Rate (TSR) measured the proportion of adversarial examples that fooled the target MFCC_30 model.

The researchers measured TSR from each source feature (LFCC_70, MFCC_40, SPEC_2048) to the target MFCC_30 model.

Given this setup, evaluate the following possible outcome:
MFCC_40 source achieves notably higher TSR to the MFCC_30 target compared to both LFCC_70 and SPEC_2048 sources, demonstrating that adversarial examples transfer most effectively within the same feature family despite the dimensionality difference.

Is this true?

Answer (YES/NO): YES